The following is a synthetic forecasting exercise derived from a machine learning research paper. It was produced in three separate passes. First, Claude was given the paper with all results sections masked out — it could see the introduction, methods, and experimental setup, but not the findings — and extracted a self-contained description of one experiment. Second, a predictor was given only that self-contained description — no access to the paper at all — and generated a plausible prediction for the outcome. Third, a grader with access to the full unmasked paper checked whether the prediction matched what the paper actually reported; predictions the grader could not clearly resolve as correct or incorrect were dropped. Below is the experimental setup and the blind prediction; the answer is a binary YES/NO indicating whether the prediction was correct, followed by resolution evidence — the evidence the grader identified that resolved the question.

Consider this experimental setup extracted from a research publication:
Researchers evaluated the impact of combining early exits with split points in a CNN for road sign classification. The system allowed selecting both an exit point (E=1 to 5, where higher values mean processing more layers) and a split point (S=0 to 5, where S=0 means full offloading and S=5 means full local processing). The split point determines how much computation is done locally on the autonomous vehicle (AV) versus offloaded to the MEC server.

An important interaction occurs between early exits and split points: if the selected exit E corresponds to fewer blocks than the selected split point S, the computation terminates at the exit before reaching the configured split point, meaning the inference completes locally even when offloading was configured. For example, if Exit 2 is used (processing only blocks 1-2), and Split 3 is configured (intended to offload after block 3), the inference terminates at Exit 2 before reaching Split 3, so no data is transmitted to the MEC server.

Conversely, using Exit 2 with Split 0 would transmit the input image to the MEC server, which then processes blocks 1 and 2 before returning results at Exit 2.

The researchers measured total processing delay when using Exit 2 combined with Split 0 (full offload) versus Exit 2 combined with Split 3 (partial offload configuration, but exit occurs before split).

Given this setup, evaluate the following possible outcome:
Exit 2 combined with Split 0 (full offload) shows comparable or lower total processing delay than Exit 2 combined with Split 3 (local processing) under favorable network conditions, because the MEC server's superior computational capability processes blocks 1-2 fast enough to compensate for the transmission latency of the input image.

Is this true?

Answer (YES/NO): YES